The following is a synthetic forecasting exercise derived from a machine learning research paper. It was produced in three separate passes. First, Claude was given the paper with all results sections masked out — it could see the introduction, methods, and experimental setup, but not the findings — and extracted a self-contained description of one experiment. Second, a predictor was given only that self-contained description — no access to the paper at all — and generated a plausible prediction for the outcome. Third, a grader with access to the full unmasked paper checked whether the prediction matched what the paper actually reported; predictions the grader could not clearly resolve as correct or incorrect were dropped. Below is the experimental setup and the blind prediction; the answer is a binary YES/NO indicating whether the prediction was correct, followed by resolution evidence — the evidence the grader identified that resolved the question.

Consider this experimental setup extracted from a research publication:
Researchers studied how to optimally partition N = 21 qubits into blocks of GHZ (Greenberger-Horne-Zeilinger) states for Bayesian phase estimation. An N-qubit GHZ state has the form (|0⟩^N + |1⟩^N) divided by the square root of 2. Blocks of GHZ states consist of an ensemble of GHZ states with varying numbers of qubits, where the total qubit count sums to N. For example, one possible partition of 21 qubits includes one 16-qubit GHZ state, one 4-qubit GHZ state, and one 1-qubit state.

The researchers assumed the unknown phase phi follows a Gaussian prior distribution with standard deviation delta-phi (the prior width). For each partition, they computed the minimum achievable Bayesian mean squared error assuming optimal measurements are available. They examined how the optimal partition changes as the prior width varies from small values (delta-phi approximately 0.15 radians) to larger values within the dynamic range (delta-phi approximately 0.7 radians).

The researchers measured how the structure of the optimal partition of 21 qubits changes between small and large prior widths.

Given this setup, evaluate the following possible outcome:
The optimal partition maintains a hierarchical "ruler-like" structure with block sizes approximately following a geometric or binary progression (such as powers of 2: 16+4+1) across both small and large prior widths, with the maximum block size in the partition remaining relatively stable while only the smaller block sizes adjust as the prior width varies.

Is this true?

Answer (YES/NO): NO